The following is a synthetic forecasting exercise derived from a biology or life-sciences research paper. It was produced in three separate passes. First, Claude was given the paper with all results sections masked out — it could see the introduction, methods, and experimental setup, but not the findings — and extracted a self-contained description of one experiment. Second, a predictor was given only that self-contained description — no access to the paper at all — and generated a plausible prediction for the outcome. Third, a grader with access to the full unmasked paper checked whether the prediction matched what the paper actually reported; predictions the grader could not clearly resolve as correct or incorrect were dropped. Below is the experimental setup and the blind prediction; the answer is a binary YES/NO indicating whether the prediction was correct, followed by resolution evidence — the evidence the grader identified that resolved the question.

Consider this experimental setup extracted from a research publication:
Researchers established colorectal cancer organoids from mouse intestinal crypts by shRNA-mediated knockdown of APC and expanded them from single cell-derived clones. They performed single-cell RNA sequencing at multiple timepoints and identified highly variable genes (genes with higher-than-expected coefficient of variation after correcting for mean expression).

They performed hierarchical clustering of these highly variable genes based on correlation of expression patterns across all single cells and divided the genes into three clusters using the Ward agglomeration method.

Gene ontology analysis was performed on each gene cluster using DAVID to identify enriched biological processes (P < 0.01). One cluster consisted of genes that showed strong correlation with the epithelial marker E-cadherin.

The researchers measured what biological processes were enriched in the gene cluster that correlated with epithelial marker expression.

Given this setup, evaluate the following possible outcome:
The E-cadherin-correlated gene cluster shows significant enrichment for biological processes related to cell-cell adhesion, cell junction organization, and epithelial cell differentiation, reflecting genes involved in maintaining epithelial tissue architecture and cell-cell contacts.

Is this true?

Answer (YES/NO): NO